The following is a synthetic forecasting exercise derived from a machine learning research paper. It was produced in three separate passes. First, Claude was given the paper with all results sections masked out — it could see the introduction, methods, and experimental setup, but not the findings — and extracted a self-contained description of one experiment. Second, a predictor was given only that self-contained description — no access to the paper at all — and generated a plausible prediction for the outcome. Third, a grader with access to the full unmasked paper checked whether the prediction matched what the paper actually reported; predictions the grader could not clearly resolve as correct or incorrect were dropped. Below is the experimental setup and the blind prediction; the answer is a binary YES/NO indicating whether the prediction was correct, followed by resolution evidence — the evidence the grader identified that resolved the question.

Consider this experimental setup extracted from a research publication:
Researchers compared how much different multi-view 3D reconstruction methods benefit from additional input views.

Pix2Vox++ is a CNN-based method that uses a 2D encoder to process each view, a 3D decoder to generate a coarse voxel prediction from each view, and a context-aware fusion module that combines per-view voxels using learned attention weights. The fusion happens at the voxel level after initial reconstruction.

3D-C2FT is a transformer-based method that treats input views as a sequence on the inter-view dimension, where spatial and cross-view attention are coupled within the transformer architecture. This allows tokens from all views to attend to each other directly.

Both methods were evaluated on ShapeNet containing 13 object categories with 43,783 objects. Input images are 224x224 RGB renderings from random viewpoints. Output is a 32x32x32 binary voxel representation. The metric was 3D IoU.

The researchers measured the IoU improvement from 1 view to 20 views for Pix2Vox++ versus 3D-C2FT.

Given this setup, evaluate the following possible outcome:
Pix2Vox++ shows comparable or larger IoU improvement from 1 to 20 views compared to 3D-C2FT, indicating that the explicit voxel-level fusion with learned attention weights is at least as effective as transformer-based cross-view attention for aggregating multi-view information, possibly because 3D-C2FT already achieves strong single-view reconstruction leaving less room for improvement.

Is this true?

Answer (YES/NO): NO